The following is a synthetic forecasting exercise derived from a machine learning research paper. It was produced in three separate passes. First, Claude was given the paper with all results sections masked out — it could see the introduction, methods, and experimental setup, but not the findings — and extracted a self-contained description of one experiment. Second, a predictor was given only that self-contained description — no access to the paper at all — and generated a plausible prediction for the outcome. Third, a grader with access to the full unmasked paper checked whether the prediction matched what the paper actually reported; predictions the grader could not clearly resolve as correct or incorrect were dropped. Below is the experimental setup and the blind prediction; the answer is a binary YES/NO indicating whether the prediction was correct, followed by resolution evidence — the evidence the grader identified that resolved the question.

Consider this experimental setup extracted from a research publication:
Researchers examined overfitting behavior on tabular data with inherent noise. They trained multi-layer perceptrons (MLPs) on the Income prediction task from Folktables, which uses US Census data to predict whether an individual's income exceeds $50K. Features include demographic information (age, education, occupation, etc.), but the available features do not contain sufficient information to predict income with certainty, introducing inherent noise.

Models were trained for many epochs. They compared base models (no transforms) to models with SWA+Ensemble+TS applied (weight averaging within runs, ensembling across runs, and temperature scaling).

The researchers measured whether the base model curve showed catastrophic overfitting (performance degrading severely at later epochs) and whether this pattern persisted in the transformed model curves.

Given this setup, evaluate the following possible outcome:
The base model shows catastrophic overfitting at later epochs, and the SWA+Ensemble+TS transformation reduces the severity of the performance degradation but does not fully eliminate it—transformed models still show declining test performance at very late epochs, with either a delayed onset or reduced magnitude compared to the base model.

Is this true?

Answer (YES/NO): NO